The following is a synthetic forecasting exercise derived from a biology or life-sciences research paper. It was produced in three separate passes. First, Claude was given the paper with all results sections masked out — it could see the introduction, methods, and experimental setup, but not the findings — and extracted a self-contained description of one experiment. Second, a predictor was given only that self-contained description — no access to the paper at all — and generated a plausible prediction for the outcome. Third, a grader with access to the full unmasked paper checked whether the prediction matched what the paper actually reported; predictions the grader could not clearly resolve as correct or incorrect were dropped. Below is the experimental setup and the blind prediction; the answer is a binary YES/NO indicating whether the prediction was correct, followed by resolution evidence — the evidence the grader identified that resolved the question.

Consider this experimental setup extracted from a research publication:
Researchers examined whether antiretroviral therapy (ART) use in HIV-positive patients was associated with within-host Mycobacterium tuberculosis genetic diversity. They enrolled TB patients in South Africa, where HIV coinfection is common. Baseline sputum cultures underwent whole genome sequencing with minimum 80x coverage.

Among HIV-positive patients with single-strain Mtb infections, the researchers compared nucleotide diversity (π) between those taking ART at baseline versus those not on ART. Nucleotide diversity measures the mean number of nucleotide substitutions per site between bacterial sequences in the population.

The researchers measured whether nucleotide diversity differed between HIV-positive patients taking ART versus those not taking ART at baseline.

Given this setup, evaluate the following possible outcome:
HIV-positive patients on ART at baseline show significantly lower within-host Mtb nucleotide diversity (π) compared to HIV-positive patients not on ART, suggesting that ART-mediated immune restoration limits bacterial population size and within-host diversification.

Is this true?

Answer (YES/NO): YES